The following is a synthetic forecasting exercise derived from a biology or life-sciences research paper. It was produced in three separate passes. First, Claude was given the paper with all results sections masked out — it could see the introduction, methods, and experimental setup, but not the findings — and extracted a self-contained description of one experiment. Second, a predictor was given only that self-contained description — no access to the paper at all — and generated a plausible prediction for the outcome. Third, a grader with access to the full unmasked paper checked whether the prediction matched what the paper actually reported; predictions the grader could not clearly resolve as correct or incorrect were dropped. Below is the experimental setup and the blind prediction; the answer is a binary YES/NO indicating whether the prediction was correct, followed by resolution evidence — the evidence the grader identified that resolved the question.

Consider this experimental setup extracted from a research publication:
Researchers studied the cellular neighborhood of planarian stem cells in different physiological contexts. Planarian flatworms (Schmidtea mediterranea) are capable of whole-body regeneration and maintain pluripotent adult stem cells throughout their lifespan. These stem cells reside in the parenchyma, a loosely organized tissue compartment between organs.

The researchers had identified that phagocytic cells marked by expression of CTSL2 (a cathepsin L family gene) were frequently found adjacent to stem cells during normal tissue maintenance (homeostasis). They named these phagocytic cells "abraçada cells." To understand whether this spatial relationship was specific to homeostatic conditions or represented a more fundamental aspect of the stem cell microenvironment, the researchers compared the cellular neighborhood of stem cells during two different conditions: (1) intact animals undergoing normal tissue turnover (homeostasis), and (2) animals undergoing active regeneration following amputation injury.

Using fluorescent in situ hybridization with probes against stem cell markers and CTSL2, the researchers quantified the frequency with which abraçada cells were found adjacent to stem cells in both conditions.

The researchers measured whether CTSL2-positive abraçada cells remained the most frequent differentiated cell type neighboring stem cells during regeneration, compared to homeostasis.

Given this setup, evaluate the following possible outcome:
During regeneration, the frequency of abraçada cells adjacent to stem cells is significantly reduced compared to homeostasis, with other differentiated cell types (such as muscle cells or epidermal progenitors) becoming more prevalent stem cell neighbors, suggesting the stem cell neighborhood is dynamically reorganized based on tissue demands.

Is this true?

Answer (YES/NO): NO